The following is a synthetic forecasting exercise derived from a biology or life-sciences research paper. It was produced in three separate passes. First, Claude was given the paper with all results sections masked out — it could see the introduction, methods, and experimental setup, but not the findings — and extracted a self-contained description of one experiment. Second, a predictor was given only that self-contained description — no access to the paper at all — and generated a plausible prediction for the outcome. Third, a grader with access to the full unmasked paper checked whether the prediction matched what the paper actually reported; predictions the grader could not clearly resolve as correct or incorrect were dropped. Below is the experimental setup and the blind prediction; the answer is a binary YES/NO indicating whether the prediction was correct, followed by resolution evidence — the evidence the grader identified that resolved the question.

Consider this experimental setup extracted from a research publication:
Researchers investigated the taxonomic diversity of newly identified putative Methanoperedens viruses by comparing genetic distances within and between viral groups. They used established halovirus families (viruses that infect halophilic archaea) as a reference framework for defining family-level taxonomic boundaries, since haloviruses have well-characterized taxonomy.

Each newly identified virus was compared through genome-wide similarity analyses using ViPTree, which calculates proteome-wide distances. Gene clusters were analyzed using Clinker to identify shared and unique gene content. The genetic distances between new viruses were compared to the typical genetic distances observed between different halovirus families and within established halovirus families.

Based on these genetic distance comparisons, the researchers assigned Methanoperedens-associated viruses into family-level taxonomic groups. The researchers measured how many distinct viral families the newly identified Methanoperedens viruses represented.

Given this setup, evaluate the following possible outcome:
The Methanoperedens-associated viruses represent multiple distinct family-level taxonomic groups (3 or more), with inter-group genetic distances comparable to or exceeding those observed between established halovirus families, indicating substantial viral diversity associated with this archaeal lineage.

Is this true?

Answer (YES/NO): YES